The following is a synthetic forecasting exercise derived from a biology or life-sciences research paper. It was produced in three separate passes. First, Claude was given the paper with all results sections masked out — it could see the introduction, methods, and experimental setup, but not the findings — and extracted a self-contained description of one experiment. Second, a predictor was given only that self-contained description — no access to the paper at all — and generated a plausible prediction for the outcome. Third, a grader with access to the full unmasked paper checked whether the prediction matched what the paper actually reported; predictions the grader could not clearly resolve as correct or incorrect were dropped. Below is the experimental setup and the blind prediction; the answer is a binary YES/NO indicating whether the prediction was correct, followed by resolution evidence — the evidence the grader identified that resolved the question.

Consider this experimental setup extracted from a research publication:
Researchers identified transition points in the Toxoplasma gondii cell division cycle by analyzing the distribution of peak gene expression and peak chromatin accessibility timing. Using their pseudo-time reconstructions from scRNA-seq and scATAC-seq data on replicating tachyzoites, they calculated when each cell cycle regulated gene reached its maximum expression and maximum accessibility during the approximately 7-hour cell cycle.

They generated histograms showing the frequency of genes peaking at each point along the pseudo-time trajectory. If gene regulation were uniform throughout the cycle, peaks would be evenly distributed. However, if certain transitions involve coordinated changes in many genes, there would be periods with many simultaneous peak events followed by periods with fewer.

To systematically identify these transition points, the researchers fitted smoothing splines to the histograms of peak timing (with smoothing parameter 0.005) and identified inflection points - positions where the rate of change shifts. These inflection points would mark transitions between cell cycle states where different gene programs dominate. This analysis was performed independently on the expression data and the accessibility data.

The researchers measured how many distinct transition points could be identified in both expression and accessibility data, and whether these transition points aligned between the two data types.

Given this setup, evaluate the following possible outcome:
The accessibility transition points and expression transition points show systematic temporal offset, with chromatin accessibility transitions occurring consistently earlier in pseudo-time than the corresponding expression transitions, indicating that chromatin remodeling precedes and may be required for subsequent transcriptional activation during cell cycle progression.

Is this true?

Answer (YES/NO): NO